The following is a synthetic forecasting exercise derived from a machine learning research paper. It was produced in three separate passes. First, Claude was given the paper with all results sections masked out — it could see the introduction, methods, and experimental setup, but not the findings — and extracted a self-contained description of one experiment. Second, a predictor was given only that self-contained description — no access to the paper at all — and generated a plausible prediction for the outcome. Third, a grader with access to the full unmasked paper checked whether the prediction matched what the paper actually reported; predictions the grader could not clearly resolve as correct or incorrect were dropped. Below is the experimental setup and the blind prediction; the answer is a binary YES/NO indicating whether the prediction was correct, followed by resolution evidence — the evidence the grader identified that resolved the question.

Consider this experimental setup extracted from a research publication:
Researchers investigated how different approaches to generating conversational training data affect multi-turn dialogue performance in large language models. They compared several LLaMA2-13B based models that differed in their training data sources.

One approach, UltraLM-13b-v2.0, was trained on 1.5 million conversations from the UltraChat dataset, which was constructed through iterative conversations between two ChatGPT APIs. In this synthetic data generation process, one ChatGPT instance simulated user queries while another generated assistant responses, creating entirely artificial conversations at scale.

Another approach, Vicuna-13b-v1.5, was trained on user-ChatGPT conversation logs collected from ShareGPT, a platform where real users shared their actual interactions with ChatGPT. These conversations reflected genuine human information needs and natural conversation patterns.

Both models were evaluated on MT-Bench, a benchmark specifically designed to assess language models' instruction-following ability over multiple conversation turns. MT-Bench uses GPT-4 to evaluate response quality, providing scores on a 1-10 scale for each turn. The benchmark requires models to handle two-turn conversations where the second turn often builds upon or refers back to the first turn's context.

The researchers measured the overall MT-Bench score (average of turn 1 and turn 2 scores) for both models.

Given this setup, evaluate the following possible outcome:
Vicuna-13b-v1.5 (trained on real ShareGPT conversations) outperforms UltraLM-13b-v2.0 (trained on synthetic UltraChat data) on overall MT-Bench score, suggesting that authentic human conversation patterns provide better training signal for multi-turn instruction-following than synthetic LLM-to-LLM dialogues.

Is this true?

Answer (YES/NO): NO